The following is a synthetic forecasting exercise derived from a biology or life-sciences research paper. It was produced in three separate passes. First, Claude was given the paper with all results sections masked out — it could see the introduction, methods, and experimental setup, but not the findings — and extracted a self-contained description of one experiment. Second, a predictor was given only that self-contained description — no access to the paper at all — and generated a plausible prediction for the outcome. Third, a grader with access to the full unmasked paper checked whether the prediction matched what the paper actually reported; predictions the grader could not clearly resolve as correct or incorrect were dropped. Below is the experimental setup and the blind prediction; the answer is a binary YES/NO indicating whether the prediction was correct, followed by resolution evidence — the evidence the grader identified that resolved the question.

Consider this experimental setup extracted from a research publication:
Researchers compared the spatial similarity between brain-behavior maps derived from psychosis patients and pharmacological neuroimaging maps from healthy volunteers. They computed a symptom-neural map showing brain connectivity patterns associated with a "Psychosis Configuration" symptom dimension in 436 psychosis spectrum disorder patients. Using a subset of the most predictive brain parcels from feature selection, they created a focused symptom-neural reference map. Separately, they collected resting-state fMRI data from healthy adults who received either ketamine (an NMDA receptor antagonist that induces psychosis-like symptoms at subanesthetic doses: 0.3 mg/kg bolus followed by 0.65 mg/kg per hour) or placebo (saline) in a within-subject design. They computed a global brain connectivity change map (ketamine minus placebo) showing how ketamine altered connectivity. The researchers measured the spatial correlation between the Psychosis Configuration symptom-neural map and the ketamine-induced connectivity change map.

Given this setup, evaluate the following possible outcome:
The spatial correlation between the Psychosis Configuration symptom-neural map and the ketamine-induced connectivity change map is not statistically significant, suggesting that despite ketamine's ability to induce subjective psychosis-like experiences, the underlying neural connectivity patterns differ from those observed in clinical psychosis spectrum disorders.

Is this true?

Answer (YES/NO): NO